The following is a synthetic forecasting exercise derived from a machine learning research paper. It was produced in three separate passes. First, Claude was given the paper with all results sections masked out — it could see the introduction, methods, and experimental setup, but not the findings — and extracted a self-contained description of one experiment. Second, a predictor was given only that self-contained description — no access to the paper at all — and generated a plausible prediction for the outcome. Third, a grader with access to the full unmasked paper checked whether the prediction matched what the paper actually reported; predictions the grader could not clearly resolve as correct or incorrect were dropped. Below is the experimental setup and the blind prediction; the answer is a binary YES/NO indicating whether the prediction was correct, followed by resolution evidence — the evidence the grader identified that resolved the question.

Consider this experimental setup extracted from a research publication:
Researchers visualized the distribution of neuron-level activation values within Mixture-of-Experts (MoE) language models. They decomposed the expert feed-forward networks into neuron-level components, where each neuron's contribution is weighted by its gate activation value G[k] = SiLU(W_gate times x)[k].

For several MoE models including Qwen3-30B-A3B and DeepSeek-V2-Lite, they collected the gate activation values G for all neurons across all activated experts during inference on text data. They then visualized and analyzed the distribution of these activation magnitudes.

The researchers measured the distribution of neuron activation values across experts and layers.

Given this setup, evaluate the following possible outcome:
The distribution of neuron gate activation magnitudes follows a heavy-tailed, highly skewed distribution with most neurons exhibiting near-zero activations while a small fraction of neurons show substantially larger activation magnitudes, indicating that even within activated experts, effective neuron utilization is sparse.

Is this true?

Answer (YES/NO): YES